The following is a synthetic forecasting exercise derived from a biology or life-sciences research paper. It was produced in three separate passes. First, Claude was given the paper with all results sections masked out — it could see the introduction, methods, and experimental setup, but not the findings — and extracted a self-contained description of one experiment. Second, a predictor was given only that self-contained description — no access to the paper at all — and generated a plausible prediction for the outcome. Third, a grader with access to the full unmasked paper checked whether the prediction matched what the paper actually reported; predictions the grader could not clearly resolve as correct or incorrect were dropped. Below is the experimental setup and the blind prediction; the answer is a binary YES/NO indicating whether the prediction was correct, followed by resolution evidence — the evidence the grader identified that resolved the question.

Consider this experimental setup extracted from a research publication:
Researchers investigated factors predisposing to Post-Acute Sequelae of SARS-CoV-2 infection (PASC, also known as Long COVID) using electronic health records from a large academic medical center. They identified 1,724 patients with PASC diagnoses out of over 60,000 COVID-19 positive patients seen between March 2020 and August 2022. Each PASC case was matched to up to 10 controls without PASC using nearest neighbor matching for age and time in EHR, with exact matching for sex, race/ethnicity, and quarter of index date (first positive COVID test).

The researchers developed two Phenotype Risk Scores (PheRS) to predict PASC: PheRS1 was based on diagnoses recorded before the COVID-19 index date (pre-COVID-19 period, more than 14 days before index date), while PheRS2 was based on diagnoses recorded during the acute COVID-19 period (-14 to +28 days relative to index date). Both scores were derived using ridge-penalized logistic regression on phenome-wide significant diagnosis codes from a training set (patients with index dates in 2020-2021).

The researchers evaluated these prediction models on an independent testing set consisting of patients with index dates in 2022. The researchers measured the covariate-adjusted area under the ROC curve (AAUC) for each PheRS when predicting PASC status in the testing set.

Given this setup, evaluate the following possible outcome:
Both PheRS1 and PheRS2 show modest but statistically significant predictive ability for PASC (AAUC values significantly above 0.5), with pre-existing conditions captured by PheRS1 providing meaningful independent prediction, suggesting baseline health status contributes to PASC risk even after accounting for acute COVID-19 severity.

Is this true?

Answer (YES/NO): NO